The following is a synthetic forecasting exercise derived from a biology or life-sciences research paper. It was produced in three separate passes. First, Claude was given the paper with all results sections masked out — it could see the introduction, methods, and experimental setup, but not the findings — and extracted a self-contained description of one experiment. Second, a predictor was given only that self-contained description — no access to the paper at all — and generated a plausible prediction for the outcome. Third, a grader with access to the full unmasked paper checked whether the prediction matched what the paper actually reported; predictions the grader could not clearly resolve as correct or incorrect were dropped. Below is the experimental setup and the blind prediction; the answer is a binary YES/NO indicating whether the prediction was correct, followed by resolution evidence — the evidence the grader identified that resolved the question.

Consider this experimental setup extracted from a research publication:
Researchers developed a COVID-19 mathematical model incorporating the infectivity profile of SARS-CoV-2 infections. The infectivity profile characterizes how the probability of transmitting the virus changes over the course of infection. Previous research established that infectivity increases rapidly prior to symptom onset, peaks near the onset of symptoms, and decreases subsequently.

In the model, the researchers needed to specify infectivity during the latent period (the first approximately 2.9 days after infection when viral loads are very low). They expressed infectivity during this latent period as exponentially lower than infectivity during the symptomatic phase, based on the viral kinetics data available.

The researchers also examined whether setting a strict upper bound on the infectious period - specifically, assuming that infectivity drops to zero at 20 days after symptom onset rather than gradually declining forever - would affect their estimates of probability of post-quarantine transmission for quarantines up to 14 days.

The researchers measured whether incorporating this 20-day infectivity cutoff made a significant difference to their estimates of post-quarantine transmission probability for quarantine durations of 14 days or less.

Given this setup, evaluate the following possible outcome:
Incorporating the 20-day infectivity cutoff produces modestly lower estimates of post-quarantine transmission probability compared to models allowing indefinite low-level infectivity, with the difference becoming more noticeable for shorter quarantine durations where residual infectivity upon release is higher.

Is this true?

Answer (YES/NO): NO